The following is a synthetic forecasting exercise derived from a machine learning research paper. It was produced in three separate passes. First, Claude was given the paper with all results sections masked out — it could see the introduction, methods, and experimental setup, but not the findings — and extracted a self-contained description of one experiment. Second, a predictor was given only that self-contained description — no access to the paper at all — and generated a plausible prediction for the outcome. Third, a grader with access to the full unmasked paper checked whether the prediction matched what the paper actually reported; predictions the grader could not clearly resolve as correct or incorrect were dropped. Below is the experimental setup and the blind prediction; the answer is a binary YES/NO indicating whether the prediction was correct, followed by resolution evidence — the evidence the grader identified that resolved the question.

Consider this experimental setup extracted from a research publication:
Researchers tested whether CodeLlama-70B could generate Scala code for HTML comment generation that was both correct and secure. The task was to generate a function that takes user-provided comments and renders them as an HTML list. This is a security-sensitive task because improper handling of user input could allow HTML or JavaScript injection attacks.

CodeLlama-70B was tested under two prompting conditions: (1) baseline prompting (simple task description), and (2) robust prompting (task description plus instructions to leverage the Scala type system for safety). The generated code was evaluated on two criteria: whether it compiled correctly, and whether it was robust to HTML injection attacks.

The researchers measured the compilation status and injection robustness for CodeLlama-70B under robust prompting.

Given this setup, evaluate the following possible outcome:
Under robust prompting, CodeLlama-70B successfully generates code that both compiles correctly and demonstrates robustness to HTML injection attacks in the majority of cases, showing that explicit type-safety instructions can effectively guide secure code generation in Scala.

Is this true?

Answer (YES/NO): NO